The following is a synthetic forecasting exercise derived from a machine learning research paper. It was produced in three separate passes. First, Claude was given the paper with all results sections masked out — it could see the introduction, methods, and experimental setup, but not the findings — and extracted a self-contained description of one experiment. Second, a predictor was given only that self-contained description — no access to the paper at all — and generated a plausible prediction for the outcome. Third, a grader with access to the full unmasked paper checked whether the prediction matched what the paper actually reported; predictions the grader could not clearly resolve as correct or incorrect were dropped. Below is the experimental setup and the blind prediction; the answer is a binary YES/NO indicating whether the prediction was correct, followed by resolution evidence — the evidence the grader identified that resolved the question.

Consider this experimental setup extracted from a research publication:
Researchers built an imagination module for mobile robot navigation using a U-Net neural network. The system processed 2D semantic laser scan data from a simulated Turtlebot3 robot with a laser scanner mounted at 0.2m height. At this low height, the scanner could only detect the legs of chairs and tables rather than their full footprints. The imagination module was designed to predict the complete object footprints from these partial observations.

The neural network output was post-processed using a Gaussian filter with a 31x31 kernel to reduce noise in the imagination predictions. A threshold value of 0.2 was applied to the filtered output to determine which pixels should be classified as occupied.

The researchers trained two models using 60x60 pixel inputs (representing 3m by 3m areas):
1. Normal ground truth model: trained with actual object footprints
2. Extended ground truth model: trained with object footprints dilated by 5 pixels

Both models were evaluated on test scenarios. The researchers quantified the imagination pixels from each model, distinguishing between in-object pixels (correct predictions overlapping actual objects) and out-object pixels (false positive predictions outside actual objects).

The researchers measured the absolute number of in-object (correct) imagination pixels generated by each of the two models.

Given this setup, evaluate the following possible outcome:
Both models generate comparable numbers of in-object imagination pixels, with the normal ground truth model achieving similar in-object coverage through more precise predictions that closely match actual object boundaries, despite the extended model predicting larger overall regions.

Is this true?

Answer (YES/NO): NO